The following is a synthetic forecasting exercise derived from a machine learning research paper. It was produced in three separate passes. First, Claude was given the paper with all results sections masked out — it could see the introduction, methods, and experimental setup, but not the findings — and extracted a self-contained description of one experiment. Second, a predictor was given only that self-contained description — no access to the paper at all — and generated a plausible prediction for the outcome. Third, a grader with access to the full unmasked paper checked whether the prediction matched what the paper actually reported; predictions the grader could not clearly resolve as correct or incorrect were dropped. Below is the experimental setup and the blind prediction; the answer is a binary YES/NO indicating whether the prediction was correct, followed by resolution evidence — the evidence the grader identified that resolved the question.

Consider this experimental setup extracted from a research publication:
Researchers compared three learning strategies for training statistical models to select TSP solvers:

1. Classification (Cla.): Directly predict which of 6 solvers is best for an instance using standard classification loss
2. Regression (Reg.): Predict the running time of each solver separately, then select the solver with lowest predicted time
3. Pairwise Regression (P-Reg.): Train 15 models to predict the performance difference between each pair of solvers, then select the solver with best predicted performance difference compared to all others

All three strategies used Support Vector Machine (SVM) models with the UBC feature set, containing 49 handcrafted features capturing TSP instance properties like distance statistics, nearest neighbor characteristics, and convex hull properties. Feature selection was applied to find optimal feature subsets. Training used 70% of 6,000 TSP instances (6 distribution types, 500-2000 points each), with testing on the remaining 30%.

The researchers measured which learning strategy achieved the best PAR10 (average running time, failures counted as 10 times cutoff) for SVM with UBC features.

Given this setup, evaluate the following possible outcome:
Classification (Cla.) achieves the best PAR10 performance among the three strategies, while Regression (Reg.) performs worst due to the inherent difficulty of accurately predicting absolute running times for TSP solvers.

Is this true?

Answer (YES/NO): NO